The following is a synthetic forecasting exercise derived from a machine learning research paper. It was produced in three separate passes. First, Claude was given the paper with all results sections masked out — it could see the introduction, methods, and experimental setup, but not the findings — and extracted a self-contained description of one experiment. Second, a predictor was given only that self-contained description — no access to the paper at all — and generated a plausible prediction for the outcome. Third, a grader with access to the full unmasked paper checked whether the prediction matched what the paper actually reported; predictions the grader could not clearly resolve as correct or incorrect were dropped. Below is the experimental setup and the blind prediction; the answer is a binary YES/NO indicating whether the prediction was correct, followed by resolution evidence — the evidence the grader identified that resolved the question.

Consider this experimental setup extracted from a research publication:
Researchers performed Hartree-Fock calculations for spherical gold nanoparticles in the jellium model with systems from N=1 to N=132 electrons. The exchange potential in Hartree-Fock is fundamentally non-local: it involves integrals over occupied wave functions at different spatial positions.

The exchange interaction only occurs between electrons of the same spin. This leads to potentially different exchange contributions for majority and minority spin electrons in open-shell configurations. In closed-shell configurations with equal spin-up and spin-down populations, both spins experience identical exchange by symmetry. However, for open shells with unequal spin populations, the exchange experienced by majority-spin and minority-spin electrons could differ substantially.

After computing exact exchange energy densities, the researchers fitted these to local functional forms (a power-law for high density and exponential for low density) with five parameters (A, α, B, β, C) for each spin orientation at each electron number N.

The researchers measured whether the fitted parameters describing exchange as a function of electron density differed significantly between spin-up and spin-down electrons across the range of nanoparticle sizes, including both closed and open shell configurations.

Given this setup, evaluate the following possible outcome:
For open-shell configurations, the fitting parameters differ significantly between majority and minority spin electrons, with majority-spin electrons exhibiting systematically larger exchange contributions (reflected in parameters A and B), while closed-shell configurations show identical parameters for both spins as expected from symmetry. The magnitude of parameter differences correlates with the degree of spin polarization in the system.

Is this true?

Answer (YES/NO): NO